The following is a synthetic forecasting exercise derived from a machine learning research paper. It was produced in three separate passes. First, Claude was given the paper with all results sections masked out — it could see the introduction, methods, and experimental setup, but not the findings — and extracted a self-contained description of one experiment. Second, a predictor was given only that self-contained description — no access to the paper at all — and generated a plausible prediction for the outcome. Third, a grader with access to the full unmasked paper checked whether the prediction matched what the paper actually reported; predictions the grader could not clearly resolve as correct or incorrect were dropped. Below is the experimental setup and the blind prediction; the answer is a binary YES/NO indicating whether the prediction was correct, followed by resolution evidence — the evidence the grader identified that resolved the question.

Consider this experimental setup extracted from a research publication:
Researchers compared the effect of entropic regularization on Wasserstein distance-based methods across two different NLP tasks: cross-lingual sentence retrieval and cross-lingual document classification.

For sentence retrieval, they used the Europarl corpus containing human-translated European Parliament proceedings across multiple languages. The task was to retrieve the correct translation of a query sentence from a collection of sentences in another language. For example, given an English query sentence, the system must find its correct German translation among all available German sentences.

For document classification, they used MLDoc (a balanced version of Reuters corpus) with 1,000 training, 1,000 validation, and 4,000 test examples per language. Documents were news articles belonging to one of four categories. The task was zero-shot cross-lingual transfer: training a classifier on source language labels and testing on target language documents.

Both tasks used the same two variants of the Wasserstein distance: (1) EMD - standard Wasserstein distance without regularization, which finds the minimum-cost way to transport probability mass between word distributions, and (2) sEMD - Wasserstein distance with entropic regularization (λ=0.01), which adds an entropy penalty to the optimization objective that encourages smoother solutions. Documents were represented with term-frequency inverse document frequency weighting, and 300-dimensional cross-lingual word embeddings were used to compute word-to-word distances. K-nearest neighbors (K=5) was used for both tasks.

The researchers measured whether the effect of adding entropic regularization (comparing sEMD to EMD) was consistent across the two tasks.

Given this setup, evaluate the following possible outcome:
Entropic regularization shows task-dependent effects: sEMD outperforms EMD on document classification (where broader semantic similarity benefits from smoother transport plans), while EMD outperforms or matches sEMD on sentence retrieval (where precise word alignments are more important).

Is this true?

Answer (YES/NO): NO